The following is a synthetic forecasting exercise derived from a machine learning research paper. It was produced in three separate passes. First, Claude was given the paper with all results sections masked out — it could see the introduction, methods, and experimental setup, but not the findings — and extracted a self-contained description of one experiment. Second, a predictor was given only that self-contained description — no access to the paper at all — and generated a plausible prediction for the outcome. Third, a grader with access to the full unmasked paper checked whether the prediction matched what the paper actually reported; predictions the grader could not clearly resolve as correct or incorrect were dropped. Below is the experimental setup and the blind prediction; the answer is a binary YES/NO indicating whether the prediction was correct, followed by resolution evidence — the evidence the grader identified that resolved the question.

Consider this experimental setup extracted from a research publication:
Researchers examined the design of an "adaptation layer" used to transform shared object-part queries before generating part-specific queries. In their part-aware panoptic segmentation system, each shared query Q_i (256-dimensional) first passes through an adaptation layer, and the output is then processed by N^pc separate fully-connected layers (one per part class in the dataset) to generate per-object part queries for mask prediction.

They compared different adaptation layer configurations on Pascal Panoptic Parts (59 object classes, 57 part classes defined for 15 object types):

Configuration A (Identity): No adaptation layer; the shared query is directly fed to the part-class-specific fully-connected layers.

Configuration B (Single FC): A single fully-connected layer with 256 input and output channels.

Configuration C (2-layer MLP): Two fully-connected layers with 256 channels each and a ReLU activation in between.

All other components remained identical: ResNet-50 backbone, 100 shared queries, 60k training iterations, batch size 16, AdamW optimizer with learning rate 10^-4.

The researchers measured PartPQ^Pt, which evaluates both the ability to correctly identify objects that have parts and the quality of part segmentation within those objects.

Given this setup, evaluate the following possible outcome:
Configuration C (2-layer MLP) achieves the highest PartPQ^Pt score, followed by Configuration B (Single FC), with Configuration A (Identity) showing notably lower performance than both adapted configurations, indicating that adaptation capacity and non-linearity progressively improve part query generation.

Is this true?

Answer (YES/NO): NO